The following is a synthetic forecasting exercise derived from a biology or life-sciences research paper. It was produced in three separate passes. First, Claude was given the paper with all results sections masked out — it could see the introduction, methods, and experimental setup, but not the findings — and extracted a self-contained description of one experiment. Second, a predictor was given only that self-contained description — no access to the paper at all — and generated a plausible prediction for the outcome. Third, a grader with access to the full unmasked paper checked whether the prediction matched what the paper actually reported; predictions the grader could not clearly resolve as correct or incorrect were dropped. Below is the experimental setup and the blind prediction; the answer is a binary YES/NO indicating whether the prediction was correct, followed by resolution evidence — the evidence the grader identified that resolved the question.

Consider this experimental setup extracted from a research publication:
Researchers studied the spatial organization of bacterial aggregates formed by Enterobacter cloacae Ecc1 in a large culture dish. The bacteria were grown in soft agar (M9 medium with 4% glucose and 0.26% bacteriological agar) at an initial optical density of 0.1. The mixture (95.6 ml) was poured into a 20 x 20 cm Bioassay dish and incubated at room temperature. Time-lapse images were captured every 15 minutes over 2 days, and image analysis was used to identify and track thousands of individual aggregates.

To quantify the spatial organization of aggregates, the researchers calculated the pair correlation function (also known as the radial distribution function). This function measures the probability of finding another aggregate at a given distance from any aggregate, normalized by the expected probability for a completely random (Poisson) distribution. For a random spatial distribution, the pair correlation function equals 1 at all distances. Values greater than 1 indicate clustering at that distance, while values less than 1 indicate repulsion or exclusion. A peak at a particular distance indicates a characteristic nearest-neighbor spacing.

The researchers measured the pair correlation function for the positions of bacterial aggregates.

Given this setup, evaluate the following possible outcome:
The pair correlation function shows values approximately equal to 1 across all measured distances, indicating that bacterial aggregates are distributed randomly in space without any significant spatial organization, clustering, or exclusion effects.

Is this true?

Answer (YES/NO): NO